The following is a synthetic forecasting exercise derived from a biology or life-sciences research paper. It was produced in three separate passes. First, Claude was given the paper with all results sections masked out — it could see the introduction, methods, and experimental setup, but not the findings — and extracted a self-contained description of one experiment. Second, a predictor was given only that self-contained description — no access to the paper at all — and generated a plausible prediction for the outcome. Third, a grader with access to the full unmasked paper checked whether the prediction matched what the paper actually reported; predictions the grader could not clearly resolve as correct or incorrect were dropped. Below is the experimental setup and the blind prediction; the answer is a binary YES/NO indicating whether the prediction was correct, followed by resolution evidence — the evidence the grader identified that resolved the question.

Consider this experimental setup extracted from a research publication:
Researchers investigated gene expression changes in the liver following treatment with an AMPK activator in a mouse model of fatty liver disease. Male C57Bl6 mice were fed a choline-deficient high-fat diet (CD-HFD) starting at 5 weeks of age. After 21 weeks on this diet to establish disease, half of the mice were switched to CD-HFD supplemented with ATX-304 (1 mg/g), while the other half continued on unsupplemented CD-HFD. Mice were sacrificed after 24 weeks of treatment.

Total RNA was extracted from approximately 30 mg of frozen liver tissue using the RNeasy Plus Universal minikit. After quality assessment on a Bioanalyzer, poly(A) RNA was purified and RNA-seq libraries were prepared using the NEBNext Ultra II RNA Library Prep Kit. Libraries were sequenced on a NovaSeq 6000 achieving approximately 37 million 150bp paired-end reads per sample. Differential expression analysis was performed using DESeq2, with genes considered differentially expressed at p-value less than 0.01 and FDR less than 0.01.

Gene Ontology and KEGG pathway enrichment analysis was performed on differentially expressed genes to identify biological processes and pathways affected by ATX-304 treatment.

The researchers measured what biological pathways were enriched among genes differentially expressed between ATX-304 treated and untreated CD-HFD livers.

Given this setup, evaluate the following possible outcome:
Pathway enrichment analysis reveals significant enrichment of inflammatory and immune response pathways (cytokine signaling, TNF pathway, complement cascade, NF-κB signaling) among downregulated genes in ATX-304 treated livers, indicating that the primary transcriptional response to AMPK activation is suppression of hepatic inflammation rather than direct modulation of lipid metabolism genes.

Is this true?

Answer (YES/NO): NO